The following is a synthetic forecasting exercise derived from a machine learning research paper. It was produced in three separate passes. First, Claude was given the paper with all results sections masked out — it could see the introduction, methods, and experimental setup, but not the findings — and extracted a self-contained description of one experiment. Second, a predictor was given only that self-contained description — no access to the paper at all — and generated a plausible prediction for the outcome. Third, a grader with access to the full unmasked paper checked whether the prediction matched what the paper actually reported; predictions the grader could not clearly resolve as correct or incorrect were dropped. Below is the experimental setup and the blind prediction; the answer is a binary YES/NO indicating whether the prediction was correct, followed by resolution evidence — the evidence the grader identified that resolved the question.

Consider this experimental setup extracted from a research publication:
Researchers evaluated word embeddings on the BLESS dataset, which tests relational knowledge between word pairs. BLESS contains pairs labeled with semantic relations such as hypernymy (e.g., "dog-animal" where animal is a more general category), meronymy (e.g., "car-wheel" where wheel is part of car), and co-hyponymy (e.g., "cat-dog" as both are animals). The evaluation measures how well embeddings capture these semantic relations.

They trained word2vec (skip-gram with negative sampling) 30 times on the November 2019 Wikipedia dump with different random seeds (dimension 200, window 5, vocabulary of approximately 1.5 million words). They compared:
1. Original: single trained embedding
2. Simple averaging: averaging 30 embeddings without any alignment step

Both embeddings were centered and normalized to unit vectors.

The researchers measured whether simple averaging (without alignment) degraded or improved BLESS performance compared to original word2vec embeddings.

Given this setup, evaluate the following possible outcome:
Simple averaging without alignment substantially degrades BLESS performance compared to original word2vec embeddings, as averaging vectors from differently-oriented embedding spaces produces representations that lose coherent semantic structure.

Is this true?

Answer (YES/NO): NO